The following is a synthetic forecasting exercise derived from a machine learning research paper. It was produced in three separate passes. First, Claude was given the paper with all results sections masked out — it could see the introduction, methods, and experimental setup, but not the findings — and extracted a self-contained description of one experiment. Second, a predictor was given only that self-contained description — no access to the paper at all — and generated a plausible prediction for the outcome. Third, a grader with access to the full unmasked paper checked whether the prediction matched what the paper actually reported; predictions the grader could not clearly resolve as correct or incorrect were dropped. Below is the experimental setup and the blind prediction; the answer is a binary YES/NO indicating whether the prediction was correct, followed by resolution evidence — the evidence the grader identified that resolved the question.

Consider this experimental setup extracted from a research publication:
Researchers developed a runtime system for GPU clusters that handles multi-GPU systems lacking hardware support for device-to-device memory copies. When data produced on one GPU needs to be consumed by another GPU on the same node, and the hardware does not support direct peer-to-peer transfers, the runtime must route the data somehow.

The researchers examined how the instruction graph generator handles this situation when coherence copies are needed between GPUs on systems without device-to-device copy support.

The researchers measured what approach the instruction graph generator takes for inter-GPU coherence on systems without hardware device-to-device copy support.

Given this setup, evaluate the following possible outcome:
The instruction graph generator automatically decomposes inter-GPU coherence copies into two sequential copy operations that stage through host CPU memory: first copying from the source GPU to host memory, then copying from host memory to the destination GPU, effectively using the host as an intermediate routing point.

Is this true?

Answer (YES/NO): NO